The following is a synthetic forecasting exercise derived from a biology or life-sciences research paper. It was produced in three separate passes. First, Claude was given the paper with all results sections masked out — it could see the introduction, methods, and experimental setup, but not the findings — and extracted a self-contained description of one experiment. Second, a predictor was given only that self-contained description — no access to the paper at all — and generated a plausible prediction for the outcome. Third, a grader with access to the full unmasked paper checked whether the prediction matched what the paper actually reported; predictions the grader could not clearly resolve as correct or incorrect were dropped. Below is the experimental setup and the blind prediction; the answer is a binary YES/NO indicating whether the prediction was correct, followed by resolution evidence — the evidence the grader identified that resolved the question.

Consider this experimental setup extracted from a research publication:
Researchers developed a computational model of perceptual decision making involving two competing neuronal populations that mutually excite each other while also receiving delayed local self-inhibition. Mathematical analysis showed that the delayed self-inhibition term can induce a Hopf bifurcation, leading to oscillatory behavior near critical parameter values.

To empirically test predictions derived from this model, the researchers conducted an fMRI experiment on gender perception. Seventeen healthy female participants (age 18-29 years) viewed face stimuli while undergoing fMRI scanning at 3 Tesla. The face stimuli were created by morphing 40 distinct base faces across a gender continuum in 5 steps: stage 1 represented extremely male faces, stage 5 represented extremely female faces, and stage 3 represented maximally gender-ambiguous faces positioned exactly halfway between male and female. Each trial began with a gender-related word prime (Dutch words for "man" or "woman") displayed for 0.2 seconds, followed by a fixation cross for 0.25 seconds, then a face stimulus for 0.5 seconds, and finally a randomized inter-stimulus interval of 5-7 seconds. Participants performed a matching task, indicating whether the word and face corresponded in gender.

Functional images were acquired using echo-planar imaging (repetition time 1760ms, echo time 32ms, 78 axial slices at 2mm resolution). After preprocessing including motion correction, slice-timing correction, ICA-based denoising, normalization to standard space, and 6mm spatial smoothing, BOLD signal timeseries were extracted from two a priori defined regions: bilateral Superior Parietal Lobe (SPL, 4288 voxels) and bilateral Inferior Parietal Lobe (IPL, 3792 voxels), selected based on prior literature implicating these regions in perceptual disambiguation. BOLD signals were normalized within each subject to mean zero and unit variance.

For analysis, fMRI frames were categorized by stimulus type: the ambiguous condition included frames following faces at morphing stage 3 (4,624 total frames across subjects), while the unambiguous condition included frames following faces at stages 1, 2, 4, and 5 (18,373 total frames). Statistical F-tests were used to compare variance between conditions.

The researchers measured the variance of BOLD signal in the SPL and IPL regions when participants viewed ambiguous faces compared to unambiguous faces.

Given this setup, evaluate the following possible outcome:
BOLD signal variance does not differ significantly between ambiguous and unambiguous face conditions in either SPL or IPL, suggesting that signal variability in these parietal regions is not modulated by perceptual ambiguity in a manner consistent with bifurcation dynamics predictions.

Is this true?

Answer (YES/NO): NO